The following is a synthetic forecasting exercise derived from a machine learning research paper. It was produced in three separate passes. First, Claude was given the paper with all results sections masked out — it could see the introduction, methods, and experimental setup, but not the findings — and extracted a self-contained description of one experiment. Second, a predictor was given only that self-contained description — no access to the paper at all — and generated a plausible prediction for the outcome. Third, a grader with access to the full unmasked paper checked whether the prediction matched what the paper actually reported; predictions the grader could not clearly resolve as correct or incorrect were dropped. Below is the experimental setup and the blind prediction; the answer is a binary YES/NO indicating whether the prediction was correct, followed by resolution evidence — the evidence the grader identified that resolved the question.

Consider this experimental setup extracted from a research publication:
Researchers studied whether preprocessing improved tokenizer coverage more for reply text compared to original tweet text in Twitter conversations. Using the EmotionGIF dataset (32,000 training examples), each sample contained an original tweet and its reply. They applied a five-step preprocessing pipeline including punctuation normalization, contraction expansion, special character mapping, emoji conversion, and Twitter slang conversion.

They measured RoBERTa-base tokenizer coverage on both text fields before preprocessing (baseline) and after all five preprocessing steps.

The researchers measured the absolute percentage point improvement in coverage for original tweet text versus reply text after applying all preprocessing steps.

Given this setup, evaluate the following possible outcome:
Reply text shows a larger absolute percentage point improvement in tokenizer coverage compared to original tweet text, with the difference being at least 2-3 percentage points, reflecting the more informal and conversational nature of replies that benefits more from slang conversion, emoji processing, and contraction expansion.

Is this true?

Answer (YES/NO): YES